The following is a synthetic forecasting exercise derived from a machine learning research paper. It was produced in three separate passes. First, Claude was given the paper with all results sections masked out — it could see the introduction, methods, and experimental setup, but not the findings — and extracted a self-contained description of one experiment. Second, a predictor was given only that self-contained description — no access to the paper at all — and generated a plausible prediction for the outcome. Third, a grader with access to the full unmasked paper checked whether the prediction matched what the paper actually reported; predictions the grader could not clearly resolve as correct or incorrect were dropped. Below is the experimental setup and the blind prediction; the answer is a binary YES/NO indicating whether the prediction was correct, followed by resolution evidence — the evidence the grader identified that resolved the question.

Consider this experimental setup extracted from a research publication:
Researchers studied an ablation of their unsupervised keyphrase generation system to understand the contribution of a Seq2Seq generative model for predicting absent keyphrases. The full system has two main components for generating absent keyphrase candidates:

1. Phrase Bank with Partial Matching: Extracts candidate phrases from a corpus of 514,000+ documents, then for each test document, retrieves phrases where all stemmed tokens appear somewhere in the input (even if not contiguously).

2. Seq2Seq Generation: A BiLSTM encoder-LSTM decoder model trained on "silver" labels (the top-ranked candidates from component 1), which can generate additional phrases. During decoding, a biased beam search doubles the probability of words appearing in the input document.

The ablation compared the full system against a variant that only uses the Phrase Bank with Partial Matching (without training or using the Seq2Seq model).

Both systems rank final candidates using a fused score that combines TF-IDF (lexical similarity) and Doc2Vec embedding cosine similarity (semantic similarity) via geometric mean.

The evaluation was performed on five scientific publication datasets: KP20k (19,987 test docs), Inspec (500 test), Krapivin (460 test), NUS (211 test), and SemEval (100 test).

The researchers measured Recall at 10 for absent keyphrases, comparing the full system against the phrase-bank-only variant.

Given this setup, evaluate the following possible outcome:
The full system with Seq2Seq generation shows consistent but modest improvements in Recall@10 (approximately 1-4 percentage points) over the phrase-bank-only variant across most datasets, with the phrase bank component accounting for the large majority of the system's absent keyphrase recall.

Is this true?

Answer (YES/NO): NO